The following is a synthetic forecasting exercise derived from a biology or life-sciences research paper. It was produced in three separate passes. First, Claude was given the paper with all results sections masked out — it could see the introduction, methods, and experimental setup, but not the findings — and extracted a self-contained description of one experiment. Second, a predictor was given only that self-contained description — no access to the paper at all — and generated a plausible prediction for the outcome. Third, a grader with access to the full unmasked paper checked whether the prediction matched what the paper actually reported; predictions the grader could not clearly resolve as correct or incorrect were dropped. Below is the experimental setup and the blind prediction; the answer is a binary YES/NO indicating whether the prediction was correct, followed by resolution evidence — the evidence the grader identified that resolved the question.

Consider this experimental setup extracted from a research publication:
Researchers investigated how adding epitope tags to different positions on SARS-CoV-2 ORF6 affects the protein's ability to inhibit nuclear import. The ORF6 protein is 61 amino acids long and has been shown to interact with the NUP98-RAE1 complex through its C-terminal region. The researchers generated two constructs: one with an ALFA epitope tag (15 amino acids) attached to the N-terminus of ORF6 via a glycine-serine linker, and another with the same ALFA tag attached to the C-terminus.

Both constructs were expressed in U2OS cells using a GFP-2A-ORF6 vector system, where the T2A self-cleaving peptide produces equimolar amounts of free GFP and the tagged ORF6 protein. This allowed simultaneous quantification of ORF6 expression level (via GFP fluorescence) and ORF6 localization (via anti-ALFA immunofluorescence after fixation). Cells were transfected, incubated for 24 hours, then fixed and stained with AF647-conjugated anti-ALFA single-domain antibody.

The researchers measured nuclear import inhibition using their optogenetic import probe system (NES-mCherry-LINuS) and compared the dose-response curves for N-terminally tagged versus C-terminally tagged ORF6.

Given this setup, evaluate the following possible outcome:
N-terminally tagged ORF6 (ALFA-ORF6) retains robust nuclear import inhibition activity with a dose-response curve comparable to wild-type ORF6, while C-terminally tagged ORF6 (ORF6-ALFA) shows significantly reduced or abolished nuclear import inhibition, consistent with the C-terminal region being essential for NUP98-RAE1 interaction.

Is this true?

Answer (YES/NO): YES